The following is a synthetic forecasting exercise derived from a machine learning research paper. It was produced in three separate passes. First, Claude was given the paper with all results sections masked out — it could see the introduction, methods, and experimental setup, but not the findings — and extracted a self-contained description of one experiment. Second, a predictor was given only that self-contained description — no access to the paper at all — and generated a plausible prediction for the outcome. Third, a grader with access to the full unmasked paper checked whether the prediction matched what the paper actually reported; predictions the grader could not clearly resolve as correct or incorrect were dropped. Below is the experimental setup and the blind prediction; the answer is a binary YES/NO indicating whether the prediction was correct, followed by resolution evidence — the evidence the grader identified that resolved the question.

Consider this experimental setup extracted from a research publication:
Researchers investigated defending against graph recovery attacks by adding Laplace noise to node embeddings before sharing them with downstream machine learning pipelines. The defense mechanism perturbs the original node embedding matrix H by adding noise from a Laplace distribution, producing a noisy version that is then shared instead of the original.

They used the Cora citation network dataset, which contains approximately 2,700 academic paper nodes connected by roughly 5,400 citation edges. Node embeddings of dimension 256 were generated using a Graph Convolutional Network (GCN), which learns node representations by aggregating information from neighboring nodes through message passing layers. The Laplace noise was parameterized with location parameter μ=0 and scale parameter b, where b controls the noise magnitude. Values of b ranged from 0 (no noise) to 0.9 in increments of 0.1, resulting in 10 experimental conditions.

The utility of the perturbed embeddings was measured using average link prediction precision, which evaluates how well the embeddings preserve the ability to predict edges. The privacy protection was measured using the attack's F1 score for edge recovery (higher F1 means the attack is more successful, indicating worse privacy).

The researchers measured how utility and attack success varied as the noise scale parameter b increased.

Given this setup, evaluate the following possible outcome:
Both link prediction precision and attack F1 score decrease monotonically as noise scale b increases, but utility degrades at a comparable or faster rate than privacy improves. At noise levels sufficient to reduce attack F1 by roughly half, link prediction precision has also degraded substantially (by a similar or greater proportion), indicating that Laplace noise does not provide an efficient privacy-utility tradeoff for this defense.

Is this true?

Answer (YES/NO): NO